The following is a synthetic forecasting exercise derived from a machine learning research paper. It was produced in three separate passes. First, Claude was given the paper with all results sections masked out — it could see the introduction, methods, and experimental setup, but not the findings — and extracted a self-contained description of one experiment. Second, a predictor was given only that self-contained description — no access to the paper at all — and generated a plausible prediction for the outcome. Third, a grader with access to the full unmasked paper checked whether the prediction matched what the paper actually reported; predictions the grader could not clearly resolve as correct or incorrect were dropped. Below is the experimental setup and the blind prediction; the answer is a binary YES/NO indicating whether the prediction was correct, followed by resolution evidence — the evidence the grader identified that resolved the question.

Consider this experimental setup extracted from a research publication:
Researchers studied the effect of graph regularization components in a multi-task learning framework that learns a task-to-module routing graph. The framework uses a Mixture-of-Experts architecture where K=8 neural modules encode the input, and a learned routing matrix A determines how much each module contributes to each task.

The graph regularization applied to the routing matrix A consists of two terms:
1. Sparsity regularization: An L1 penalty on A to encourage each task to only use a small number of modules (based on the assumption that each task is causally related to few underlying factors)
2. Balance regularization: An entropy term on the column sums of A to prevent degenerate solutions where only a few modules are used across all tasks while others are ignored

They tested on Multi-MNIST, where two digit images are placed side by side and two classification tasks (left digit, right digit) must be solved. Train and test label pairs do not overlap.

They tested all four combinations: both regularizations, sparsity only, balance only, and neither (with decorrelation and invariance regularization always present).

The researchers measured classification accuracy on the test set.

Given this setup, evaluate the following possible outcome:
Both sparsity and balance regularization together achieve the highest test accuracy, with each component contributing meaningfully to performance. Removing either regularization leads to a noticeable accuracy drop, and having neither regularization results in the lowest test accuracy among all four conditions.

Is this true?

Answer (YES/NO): YES